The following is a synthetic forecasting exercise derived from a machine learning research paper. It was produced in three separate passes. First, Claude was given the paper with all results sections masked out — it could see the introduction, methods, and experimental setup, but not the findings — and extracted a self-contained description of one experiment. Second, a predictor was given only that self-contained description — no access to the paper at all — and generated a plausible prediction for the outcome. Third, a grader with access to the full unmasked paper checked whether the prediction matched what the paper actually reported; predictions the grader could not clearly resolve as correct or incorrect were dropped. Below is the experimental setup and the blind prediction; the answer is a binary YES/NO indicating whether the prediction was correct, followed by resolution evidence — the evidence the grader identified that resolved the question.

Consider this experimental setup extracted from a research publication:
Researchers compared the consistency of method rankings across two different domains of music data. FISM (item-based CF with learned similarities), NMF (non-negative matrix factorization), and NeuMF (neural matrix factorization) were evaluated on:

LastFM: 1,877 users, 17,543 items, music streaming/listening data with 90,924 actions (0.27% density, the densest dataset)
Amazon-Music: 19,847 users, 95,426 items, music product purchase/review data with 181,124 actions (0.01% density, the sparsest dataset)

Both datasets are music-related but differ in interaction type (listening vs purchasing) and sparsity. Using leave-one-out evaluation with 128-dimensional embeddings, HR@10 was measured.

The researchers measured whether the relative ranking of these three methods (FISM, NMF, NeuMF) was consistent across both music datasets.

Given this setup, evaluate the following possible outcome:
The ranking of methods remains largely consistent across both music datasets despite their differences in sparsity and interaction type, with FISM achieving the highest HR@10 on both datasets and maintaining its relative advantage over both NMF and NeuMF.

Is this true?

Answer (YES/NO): NO